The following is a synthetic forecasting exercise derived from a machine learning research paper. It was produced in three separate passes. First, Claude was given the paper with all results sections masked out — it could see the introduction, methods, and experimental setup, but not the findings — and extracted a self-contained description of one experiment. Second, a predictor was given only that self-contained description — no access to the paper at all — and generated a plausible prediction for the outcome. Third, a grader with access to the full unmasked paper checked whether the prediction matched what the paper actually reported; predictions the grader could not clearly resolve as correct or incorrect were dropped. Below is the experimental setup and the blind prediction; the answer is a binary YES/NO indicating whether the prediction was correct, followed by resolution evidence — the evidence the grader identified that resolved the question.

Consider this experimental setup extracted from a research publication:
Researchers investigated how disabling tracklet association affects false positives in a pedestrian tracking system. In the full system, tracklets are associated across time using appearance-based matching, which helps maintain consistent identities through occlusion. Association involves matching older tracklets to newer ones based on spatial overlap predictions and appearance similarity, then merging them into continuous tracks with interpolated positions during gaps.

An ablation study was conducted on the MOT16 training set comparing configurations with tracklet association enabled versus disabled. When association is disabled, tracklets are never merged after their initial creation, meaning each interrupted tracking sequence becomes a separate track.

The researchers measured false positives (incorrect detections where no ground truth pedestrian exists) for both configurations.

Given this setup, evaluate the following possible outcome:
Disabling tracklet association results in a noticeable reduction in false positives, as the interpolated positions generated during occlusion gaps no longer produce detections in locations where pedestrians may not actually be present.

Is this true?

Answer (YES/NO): YES